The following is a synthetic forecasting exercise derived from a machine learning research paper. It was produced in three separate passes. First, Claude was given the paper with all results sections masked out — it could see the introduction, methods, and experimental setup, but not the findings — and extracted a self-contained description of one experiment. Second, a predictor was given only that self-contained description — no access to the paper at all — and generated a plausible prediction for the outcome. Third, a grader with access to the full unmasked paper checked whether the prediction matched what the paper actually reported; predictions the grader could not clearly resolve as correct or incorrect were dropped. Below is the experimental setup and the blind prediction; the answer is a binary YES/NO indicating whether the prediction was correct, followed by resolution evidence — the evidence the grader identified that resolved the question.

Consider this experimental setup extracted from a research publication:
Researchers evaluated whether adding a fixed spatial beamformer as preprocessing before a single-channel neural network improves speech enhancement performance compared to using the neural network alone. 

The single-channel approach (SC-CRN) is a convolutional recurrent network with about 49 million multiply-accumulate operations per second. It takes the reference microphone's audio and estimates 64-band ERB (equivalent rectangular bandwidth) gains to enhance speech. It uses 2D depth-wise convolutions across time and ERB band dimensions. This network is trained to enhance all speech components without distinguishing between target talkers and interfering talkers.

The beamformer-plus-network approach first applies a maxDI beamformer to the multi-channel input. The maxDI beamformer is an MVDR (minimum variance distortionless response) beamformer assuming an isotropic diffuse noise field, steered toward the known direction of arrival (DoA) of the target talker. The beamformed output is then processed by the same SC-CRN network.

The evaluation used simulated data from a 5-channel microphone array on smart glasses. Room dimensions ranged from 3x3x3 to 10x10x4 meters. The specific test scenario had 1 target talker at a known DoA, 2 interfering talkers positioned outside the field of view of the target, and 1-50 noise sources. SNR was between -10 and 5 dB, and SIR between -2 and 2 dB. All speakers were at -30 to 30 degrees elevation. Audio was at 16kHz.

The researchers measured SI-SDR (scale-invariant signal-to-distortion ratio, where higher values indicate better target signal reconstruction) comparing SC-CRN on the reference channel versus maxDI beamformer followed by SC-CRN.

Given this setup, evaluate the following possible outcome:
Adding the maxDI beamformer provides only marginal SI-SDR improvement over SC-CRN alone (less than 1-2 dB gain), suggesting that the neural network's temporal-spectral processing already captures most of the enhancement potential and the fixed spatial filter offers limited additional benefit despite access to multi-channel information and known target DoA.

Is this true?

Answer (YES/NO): NO